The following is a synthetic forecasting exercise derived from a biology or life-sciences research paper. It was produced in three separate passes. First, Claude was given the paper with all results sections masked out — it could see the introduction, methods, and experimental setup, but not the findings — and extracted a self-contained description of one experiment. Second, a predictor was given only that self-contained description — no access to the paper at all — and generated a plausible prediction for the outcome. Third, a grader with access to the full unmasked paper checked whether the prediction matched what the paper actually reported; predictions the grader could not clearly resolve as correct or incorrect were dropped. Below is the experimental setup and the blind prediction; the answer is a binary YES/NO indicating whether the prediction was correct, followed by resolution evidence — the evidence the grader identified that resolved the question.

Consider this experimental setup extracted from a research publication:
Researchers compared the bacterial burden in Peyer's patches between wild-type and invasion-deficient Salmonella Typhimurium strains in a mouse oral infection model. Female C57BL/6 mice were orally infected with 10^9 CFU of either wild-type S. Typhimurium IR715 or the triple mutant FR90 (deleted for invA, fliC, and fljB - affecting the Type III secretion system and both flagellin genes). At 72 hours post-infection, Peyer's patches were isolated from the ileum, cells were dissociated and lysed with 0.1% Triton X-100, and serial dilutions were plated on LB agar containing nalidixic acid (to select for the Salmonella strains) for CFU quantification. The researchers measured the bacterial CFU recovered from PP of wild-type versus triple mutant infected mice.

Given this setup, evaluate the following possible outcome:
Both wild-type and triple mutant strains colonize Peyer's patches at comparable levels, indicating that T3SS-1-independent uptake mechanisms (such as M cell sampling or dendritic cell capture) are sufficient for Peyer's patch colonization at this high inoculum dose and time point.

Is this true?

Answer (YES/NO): NO